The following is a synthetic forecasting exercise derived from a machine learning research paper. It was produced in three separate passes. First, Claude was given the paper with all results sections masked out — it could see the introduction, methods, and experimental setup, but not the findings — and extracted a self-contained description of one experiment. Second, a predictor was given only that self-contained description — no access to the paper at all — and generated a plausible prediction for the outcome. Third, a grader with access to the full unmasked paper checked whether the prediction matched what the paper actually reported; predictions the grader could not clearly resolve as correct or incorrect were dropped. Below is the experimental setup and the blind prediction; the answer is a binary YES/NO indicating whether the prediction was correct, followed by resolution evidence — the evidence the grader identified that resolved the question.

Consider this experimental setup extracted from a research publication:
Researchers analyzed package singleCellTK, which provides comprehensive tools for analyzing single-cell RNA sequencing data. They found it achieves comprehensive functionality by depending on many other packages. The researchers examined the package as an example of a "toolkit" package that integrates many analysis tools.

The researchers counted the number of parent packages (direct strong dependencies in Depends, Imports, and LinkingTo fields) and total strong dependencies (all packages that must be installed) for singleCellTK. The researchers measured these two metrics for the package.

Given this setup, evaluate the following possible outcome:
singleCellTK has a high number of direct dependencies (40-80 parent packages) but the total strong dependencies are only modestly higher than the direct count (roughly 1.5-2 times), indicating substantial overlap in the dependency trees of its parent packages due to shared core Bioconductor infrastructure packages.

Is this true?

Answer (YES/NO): NO